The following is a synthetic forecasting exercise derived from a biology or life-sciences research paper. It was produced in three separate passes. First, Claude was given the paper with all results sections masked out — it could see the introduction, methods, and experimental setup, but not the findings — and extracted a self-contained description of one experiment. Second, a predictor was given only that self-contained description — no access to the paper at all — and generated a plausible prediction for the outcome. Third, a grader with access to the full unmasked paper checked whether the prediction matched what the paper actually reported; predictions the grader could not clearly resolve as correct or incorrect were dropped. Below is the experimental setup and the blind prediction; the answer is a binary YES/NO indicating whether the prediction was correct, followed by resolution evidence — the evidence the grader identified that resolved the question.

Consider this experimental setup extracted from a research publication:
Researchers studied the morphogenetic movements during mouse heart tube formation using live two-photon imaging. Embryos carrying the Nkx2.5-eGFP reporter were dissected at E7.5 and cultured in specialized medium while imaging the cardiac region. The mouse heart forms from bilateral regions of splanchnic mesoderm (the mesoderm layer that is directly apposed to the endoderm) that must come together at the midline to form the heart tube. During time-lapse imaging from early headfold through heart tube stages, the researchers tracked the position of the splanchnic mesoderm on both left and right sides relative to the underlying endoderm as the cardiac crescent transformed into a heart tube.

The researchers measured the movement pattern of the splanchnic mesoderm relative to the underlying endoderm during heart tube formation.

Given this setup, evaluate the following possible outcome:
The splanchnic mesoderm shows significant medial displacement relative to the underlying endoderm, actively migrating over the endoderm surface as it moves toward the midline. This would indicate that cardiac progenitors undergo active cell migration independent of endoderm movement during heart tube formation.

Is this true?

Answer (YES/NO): YES